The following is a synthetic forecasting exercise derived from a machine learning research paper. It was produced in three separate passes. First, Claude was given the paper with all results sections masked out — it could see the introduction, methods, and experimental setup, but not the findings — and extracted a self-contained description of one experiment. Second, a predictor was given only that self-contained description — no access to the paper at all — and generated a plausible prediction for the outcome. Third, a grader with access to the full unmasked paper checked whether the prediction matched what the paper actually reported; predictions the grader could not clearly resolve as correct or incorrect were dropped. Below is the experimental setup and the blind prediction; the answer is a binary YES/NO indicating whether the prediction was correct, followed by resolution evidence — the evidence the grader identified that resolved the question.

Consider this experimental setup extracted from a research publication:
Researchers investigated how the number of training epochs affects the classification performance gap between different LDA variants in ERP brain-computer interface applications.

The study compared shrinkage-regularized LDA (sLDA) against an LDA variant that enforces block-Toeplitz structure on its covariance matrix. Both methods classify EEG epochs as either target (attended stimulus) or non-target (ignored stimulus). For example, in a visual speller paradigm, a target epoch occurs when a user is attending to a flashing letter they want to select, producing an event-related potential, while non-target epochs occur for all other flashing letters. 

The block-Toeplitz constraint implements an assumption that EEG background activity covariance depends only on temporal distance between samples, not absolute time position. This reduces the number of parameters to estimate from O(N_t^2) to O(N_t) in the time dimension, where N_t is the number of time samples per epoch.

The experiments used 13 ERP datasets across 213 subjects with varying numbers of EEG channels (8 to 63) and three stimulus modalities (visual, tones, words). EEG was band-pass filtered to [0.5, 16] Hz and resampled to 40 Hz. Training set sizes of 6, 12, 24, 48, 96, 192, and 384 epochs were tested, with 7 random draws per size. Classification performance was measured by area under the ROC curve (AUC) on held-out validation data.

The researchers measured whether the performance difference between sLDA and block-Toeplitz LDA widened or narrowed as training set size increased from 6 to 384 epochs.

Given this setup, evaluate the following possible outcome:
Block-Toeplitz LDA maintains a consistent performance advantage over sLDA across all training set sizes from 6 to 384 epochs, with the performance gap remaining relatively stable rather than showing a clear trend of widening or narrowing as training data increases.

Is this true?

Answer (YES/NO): YES